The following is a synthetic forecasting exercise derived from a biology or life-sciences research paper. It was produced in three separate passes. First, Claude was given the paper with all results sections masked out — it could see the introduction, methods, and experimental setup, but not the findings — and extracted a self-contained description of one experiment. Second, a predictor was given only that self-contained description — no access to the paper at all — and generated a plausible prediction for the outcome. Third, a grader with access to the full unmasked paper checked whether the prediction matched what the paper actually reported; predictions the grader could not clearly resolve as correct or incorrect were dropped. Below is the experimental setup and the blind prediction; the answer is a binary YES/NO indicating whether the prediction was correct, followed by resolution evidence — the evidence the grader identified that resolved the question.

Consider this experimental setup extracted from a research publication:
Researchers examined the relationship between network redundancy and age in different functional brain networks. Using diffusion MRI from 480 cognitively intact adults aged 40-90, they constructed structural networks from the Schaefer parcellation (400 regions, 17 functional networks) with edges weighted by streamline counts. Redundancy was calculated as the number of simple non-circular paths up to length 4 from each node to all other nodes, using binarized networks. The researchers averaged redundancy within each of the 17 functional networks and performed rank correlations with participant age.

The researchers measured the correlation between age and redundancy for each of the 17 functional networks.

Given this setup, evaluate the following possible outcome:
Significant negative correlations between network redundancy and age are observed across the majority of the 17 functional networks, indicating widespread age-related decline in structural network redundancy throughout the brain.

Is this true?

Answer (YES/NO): YES